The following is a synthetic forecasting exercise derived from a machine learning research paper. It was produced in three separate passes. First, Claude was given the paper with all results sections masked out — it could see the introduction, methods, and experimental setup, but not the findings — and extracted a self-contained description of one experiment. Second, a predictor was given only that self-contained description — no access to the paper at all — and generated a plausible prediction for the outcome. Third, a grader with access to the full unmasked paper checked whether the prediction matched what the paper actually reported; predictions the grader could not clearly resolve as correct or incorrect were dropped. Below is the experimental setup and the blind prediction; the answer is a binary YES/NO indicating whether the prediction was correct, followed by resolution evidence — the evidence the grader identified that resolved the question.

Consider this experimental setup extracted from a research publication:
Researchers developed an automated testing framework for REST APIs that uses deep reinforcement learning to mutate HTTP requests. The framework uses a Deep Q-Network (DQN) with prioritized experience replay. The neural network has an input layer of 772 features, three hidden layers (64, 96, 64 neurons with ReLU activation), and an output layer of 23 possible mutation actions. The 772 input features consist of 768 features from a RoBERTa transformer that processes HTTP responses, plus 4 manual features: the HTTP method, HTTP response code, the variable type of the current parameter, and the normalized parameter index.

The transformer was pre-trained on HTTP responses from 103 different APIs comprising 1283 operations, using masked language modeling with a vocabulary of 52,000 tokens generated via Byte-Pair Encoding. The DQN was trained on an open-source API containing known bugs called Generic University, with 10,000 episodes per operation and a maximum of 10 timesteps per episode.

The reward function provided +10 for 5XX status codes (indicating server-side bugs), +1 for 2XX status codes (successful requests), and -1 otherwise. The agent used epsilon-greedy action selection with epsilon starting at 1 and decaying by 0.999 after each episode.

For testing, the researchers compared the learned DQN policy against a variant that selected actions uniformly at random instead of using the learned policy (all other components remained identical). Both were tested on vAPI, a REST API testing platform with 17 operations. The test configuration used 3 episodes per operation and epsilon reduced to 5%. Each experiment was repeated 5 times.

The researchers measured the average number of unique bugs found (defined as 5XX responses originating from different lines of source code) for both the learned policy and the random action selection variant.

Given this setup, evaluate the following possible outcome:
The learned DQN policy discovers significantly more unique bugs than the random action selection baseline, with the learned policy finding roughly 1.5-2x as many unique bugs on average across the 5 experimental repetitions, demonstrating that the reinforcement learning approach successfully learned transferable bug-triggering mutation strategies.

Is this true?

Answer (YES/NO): NO